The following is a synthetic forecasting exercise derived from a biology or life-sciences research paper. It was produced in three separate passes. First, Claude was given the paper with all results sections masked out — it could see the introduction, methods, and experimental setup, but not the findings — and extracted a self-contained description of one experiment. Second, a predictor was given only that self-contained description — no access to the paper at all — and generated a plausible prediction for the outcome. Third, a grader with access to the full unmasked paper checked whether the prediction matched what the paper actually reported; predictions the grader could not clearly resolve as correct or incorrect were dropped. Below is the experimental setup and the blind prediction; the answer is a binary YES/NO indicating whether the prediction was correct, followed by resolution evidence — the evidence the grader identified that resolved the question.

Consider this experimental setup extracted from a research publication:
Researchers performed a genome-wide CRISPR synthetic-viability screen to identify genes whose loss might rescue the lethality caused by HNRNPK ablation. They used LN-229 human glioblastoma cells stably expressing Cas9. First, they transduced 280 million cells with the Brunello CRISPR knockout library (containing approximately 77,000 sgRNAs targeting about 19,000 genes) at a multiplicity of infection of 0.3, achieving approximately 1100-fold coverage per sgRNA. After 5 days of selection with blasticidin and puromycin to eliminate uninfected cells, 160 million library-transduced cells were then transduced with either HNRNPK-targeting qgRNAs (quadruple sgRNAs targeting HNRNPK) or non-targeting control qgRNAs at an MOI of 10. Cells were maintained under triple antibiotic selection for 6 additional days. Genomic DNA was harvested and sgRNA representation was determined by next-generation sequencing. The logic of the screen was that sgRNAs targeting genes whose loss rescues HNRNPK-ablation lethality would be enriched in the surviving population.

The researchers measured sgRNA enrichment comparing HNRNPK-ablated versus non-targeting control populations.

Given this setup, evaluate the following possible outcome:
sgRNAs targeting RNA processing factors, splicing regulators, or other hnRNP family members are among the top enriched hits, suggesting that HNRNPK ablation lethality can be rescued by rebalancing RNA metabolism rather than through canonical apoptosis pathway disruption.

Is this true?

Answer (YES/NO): NO